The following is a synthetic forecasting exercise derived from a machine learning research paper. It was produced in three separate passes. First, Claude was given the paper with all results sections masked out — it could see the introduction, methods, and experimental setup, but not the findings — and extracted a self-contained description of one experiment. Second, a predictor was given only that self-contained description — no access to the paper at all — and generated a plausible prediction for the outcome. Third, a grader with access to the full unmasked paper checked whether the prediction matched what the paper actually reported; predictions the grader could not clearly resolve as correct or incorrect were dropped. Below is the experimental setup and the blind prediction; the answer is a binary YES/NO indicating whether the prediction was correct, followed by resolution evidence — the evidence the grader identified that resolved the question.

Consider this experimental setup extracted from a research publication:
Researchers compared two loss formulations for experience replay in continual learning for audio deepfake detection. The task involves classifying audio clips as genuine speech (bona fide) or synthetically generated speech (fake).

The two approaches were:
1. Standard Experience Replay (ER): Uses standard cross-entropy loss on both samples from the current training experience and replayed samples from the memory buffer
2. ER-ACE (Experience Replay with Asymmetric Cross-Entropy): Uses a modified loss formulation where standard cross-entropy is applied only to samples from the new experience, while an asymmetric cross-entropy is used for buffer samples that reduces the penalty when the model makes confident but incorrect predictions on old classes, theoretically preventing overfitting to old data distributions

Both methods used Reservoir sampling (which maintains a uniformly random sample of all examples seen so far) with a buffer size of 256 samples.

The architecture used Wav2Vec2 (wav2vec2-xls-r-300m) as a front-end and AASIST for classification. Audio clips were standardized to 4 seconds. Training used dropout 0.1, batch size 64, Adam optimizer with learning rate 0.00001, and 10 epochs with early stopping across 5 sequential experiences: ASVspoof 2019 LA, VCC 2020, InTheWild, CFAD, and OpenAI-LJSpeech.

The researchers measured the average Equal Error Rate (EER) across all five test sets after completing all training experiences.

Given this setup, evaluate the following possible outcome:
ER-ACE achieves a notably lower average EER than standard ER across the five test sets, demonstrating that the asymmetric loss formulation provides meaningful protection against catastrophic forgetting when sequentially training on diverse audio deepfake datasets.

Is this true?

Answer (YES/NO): NO